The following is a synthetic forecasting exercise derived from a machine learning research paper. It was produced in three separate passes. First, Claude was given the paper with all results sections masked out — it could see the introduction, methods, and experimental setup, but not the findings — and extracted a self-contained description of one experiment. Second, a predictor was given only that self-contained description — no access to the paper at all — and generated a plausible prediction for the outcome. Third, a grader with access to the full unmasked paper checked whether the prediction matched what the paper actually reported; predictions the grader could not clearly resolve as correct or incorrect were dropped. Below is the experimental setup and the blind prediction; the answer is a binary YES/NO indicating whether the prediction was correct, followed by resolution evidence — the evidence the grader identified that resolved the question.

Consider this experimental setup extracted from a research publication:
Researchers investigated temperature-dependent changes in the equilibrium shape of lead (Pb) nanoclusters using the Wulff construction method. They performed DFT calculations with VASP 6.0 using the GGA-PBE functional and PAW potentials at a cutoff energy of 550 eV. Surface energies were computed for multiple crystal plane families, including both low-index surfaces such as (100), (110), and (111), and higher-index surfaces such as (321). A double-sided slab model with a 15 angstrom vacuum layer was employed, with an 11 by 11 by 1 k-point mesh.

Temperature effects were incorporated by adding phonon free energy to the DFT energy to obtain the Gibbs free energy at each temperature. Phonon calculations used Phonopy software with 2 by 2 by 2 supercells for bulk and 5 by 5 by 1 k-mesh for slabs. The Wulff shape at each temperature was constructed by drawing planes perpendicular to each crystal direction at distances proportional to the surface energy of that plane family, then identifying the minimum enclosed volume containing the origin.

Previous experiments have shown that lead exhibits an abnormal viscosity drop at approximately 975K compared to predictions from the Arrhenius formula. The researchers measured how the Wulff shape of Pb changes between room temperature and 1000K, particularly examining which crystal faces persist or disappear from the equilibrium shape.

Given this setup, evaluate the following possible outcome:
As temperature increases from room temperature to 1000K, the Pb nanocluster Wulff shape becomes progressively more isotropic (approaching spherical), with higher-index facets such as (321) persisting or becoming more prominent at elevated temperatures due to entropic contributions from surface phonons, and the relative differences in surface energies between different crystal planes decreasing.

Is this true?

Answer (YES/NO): NO